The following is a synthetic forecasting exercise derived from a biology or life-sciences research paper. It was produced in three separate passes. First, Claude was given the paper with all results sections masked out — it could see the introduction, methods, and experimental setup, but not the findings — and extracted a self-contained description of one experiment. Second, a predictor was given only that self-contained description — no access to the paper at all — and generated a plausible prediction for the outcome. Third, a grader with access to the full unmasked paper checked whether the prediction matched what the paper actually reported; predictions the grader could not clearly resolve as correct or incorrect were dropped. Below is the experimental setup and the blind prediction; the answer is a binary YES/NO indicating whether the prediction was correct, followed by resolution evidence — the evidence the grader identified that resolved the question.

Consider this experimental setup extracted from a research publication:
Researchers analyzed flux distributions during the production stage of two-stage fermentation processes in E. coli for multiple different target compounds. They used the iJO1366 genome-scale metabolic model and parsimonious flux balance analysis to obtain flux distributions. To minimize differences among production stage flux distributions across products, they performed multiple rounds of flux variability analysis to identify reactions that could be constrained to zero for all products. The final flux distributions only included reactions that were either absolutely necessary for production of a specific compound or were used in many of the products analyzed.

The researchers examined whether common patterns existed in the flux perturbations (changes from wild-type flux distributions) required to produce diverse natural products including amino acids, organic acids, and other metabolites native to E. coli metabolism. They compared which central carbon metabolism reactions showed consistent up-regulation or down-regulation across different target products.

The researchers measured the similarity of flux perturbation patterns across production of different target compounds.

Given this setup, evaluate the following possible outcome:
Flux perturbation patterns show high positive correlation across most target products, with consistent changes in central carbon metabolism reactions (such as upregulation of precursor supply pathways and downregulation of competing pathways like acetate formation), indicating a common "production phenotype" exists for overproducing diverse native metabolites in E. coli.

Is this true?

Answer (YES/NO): YES